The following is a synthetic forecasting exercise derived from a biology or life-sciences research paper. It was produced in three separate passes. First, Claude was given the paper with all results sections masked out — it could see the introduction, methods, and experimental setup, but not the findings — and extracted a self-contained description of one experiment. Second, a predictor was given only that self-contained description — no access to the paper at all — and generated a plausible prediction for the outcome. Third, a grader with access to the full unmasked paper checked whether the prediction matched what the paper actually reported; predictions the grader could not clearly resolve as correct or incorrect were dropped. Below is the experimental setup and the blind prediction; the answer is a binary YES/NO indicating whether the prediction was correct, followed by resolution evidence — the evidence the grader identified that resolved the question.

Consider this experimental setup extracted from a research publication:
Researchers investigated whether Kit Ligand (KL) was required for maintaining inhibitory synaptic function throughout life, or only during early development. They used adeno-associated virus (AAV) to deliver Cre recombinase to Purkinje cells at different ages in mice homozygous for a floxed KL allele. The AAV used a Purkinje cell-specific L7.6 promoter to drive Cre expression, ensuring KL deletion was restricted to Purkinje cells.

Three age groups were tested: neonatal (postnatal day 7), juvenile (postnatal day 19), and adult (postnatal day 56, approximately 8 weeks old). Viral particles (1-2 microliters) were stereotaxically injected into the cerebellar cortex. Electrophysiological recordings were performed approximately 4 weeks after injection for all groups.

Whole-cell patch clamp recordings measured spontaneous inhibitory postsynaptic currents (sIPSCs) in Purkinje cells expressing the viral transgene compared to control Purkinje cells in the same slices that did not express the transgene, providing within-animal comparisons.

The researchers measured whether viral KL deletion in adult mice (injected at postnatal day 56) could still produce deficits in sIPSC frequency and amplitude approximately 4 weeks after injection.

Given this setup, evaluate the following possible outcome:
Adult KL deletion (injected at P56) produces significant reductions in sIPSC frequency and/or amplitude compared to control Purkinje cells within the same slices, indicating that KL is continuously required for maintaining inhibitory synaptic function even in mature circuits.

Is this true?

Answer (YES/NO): YES